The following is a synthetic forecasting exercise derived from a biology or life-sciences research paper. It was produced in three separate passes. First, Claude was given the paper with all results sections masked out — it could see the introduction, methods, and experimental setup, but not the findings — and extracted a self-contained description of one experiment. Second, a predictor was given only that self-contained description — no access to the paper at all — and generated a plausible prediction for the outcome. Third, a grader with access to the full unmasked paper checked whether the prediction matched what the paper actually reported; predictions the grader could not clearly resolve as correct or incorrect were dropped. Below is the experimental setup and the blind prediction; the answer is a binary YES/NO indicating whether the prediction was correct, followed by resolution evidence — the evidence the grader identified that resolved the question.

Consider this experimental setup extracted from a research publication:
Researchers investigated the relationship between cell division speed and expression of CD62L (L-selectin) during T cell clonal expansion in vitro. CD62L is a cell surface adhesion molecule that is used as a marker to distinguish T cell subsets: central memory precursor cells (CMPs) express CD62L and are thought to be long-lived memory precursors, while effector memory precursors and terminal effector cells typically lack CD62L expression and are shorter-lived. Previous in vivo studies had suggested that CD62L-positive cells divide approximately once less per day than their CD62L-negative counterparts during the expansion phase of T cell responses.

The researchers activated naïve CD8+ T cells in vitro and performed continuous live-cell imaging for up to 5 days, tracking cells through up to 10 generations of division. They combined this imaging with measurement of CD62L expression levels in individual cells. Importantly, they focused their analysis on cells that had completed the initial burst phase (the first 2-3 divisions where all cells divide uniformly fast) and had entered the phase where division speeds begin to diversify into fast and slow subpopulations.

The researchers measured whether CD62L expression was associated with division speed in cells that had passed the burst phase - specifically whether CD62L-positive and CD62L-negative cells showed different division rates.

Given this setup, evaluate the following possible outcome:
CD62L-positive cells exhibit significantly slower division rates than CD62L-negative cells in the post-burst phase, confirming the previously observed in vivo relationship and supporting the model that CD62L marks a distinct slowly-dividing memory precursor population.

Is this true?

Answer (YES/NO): YES